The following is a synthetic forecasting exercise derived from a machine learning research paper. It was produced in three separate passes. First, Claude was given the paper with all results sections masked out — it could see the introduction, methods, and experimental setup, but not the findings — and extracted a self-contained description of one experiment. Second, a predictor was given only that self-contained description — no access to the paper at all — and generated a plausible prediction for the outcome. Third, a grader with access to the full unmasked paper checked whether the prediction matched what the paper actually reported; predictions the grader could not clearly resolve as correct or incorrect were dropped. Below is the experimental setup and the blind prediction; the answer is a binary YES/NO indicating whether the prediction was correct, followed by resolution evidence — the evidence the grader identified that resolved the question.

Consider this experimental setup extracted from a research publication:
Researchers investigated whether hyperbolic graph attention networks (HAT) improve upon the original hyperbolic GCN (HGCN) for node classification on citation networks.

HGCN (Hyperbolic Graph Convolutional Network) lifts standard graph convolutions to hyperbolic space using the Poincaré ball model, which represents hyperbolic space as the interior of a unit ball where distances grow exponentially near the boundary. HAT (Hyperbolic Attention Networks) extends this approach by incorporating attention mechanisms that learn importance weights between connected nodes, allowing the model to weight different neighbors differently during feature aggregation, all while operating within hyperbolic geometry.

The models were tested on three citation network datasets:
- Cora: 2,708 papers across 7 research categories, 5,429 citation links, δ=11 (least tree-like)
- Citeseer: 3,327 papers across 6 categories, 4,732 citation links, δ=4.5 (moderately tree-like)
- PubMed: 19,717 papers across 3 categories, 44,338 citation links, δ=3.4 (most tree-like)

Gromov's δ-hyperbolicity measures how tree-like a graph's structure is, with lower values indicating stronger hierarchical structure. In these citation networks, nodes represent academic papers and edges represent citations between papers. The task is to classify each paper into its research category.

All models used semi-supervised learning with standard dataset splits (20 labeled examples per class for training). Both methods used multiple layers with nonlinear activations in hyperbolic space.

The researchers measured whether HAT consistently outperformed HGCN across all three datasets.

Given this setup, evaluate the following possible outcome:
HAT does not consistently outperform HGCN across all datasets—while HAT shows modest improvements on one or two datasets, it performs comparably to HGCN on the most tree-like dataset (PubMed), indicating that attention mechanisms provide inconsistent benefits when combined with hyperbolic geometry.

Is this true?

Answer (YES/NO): NO